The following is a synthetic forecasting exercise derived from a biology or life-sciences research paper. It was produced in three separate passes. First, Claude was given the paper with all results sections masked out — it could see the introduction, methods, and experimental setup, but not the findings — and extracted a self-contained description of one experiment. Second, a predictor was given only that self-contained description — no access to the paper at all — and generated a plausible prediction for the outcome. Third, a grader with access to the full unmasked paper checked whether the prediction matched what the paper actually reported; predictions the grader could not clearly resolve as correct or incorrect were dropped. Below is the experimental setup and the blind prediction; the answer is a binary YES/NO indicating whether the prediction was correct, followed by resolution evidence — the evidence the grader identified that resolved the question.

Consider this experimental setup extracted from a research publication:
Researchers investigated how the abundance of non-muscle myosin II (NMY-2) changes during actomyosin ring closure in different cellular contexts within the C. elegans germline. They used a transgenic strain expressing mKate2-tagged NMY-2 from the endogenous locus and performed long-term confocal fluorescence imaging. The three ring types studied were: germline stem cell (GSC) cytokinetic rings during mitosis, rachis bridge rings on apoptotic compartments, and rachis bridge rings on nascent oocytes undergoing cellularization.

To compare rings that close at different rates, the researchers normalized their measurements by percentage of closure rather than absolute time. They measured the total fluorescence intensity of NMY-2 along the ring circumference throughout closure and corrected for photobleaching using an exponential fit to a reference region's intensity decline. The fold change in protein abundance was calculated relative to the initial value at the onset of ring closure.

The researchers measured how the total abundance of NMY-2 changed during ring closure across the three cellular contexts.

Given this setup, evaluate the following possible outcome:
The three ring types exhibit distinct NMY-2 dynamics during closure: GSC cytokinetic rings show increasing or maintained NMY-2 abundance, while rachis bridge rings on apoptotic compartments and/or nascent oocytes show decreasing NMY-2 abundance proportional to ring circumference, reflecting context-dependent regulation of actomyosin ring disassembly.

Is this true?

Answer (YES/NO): NO